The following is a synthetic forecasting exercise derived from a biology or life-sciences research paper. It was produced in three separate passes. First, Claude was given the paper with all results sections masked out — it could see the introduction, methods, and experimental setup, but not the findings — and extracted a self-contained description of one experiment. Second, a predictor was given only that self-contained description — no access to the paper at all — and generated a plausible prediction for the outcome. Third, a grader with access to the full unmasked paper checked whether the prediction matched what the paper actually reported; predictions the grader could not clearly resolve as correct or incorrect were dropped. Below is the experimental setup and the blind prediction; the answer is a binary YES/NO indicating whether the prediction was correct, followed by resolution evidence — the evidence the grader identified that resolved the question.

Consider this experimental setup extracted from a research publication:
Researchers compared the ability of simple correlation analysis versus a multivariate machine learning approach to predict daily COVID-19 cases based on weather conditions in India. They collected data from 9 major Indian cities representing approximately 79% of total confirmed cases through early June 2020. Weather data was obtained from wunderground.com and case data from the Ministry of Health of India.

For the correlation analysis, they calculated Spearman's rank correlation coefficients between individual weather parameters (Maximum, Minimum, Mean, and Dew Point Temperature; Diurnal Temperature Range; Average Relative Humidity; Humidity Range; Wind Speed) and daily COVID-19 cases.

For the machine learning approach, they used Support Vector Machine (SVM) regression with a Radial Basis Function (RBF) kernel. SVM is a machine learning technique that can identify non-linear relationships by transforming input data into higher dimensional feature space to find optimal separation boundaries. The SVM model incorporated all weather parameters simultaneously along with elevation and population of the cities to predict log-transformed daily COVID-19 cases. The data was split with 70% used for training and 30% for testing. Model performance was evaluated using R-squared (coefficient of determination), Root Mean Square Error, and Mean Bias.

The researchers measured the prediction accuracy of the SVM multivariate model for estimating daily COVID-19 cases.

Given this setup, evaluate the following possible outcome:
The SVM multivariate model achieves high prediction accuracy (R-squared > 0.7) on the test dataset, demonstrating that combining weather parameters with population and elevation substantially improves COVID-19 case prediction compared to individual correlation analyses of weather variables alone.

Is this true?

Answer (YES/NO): YES